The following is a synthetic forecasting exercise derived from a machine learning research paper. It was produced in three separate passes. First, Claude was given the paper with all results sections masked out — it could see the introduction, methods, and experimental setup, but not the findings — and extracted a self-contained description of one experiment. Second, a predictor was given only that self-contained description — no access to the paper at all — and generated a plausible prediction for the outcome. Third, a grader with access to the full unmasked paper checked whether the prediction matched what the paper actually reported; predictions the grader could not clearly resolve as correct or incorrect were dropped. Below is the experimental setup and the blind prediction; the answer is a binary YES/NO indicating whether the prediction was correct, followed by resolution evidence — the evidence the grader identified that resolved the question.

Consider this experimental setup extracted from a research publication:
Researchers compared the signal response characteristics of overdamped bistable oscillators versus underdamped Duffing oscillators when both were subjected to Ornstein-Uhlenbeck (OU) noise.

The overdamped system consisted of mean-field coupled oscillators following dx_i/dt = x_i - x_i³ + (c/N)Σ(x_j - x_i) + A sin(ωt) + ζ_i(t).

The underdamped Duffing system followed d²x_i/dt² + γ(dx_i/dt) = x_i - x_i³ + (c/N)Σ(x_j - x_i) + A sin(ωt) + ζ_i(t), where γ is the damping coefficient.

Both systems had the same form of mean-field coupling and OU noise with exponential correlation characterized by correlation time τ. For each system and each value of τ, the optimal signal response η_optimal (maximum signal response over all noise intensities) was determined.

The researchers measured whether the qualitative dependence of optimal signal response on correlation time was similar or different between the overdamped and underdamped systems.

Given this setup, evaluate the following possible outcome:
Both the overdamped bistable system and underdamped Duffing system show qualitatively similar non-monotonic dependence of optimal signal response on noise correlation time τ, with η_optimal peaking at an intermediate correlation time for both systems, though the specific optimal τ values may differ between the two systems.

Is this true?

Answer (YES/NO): NO